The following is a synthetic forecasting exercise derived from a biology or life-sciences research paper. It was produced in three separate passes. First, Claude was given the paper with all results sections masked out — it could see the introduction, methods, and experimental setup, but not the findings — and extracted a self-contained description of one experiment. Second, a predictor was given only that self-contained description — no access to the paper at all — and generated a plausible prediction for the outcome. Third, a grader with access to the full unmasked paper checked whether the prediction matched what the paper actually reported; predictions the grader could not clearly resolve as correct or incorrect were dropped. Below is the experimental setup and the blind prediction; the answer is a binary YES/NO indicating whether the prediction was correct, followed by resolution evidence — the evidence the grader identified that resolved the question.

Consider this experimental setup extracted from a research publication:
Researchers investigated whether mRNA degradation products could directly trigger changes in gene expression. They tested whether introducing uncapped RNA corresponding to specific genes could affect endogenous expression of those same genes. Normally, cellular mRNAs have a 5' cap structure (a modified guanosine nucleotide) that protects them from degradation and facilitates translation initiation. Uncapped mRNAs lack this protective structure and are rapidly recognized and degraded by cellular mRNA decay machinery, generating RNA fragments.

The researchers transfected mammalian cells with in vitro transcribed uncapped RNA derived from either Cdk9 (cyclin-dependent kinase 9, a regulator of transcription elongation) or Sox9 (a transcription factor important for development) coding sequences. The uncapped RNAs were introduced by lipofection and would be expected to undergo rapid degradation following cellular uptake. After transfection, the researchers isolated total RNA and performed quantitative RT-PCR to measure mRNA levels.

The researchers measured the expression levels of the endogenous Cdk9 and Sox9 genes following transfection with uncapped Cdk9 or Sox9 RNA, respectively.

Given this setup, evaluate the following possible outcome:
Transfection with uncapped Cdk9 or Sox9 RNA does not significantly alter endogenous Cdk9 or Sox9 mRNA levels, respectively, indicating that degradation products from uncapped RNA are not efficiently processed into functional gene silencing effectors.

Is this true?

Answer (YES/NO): NO